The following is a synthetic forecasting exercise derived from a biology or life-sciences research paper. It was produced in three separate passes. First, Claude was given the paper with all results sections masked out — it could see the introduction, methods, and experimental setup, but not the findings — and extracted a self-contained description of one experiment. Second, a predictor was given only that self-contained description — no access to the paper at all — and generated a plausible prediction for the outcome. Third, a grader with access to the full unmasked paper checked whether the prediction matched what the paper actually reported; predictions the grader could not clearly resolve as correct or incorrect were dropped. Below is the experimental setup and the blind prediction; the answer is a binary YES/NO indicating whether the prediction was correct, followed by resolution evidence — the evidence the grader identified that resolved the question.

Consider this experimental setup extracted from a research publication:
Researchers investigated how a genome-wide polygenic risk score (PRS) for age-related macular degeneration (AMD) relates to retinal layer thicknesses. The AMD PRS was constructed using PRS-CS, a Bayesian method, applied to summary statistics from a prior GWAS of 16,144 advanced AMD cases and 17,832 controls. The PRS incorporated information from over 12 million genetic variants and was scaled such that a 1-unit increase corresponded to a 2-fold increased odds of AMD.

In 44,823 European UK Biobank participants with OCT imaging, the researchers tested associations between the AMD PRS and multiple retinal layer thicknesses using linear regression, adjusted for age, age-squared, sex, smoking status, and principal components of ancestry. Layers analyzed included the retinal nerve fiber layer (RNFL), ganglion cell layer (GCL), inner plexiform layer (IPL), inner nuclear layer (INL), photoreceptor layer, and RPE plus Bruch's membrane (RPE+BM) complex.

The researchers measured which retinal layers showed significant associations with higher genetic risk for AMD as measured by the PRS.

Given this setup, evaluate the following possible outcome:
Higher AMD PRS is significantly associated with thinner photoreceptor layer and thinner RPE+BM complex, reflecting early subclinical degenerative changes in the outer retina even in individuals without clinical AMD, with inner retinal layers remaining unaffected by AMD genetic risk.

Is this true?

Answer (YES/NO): YES